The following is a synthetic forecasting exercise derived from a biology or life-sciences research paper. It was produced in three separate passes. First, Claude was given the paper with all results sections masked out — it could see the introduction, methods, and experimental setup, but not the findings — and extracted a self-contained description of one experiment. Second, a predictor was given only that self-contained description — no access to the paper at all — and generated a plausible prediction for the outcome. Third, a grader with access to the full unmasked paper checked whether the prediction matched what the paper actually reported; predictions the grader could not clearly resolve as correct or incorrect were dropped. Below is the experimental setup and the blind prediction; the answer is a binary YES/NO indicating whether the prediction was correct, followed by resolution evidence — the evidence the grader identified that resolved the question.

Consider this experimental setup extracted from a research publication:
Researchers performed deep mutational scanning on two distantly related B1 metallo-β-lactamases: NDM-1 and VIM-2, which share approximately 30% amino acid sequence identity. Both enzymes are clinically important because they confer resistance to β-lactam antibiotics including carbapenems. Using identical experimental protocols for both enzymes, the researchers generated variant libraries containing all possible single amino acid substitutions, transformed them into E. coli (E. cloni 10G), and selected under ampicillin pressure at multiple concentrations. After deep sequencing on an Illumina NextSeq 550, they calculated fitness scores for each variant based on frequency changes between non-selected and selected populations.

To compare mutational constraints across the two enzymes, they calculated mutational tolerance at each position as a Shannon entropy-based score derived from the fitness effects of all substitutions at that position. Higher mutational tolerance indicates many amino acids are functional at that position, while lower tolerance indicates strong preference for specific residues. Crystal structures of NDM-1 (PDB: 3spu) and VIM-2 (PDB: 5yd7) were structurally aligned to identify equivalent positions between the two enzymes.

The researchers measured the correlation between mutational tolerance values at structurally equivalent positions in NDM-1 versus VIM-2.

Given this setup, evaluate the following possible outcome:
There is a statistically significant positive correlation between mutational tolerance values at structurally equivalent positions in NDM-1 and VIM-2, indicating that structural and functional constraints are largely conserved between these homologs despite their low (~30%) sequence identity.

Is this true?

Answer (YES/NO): YES